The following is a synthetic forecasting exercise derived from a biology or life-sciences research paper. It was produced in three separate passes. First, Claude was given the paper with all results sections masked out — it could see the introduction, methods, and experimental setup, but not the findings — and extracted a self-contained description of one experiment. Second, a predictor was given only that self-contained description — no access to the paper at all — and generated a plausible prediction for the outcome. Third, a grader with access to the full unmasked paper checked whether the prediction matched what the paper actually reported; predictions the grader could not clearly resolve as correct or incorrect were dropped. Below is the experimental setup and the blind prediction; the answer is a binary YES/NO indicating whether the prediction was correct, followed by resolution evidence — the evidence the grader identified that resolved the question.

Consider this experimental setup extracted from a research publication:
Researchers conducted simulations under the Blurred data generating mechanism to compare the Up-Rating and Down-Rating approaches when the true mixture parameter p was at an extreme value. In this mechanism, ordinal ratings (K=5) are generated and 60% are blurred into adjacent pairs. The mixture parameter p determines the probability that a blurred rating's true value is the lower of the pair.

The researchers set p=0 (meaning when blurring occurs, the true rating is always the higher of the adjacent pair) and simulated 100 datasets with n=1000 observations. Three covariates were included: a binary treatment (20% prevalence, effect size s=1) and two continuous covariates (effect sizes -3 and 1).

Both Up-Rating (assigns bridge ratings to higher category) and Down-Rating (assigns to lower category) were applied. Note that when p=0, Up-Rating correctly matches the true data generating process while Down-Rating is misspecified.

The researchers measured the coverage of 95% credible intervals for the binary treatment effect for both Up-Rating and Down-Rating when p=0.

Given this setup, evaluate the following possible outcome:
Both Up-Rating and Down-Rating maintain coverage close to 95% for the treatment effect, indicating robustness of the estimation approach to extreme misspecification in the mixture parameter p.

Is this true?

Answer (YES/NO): NO